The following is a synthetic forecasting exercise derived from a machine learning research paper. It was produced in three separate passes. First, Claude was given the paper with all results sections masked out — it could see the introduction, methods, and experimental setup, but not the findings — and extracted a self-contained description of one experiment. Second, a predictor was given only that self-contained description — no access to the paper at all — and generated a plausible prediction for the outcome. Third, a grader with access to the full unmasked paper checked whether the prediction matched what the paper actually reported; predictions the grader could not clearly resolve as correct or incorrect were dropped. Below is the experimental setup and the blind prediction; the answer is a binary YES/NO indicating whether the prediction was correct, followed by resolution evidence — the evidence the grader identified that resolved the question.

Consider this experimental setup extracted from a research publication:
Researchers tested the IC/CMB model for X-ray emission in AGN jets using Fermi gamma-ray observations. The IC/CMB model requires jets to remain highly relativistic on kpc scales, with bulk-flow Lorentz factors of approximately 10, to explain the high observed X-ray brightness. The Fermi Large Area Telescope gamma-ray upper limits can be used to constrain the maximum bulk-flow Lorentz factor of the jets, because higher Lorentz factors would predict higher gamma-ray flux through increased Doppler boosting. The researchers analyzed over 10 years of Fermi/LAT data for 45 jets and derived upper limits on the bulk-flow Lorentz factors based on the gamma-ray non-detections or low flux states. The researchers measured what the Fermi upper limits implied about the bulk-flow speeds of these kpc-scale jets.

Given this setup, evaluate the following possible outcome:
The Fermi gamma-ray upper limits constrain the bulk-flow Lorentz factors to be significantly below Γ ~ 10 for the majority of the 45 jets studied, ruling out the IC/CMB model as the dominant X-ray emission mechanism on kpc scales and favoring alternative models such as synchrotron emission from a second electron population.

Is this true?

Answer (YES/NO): NO